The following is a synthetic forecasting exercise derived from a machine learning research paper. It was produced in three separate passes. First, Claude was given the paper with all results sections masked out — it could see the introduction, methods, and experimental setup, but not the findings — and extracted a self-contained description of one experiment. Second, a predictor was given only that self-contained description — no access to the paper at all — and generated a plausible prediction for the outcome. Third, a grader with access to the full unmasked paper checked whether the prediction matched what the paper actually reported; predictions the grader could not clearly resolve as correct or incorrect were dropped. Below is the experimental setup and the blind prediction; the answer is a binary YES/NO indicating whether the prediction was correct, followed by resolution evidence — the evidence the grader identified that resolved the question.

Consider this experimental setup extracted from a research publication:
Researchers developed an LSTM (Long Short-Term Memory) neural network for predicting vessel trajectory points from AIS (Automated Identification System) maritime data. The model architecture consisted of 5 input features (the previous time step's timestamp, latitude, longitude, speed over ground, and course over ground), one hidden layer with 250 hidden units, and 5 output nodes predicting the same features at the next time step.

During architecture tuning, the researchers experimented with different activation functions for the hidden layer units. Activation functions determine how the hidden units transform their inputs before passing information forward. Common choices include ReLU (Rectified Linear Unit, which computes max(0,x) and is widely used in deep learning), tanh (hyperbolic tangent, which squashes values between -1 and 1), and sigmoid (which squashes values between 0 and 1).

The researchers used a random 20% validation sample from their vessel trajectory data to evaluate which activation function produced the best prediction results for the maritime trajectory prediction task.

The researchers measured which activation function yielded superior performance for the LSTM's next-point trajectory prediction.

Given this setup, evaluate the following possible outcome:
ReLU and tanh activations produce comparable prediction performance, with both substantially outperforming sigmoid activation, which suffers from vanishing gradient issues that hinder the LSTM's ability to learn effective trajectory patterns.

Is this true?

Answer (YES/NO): NO